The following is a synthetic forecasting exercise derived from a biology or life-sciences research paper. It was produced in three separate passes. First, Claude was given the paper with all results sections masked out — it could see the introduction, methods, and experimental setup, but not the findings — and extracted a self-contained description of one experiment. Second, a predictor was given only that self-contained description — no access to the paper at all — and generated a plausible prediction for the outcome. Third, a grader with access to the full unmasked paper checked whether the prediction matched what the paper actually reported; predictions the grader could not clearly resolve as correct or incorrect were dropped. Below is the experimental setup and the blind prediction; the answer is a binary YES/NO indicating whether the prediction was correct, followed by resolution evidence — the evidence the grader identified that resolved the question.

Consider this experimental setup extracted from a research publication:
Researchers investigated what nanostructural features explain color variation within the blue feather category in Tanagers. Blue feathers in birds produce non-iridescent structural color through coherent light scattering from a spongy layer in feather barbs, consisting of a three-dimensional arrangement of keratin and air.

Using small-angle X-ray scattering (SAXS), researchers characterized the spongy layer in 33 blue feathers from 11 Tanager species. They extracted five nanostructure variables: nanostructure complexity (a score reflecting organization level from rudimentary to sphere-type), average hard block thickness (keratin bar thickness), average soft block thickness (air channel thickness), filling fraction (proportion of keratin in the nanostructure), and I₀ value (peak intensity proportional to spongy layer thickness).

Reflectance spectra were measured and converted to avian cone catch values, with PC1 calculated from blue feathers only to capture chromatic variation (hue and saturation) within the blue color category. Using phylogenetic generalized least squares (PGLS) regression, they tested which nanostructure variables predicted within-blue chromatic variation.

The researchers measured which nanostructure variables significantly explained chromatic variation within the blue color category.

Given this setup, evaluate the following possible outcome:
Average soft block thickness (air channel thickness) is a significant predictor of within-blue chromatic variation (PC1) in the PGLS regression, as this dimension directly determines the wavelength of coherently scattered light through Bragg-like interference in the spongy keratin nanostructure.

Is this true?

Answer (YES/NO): NO